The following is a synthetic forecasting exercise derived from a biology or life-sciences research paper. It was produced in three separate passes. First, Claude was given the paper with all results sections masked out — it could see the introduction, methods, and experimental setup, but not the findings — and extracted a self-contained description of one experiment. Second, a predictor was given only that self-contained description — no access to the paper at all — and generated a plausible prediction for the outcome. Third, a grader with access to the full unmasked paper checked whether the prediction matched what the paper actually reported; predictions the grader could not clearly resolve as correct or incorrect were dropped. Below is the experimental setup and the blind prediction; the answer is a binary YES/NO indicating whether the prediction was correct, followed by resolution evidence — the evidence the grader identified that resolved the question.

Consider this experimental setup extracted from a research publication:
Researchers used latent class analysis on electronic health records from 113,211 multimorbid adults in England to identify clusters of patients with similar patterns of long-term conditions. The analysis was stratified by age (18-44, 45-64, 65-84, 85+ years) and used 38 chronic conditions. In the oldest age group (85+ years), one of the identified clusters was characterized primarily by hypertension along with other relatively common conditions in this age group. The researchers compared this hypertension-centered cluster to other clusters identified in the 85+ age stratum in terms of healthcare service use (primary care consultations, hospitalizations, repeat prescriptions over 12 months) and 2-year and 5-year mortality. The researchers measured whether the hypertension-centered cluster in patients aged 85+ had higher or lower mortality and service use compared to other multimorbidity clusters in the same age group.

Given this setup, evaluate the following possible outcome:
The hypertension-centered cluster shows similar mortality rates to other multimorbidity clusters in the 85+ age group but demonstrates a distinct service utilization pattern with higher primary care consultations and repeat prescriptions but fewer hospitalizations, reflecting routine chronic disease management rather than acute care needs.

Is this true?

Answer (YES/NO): NO